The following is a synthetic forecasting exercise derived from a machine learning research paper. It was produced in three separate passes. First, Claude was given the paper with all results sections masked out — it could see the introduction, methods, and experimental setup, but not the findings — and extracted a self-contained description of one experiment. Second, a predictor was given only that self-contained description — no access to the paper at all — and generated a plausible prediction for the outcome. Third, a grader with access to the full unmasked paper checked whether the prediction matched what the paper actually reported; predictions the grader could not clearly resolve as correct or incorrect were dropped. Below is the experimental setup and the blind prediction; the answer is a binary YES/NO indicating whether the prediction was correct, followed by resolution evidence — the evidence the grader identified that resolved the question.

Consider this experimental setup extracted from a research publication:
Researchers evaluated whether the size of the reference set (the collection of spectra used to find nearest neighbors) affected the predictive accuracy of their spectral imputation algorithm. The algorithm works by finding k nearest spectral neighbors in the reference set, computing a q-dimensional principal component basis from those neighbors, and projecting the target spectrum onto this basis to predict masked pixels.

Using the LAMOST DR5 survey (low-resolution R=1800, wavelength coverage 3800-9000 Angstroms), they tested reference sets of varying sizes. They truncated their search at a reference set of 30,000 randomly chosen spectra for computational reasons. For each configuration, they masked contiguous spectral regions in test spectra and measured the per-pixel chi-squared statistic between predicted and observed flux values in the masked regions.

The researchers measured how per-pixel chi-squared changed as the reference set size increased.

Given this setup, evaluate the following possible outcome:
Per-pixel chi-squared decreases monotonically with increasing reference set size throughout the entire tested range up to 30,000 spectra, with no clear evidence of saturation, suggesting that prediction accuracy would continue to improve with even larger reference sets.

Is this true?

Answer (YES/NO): NO